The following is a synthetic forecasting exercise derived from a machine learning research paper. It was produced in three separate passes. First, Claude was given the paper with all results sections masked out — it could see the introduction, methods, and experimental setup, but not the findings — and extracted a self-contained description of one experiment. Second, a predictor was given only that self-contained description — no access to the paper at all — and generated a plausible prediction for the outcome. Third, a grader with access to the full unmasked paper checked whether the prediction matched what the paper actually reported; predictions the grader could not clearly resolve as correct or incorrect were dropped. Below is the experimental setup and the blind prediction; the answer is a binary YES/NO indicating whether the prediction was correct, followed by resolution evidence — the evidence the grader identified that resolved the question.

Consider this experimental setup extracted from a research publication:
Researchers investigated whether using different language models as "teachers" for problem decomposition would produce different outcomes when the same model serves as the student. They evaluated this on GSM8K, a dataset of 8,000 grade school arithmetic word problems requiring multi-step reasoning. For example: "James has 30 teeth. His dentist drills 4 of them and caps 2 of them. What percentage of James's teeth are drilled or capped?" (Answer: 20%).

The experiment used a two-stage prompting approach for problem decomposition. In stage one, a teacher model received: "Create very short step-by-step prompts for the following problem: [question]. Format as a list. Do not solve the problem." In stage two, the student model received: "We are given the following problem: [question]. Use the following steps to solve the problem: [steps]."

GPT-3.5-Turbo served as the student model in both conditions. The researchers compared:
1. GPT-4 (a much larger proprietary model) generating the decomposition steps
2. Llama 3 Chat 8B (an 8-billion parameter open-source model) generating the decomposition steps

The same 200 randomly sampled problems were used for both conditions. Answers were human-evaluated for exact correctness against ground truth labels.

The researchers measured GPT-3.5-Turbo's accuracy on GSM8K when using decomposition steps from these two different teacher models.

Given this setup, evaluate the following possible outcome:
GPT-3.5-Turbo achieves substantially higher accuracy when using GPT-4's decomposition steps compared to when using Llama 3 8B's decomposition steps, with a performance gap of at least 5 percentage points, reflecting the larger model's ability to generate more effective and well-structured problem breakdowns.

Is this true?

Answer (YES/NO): YES